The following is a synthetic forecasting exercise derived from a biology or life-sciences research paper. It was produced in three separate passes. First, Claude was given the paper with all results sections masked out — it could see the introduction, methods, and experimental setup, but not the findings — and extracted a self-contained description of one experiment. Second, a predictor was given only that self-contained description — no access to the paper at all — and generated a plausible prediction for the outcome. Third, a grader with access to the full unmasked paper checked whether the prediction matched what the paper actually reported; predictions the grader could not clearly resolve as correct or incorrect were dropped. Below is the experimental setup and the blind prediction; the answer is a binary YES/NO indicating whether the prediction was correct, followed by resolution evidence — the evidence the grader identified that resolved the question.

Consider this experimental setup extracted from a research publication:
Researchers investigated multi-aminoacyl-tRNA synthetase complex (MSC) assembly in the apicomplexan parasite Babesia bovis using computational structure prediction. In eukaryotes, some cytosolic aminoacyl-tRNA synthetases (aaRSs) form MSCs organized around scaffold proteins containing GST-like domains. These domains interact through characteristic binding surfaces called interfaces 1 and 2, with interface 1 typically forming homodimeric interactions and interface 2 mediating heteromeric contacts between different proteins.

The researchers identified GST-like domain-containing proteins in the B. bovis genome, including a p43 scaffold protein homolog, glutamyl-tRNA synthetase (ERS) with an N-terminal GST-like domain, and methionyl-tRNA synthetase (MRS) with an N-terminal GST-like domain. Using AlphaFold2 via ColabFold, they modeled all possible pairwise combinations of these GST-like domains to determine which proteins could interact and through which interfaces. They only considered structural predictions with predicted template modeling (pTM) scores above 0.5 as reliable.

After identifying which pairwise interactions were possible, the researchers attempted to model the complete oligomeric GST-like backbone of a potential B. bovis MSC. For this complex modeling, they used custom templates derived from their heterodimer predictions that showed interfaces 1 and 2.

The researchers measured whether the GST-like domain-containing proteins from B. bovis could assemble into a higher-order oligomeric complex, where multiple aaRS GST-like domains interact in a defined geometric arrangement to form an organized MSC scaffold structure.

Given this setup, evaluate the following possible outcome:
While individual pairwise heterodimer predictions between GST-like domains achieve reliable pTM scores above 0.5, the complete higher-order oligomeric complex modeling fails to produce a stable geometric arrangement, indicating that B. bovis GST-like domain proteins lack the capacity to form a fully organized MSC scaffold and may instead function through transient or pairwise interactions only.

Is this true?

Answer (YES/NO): NO